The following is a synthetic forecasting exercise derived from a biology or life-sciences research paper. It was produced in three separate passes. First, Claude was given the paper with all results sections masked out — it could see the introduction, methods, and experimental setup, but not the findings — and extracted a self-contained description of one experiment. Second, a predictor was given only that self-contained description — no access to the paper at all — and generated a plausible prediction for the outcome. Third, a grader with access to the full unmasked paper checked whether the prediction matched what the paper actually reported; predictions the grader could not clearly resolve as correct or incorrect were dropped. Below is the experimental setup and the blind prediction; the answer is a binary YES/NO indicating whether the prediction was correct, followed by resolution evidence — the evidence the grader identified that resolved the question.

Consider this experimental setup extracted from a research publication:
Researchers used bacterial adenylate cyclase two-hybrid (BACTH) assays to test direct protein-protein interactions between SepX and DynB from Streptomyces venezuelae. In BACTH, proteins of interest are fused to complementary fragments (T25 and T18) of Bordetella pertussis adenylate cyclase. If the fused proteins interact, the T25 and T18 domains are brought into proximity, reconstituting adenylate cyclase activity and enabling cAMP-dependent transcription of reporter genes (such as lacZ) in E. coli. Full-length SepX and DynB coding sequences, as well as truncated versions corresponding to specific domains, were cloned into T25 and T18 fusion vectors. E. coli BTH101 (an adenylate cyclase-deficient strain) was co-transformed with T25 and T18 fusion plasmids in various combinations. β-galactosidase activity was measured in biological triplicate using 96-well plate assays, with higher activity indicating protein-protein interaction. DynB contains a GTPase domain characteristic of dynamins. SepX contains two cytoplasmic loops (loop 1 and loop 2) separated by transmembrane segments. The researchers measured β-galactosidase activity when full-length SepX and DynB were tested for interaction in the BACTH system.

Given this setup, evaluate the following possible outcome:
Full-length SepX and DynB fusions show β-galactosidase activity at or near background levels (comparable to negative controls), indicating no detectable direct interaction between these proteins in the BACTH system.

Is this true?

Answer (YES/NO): NO